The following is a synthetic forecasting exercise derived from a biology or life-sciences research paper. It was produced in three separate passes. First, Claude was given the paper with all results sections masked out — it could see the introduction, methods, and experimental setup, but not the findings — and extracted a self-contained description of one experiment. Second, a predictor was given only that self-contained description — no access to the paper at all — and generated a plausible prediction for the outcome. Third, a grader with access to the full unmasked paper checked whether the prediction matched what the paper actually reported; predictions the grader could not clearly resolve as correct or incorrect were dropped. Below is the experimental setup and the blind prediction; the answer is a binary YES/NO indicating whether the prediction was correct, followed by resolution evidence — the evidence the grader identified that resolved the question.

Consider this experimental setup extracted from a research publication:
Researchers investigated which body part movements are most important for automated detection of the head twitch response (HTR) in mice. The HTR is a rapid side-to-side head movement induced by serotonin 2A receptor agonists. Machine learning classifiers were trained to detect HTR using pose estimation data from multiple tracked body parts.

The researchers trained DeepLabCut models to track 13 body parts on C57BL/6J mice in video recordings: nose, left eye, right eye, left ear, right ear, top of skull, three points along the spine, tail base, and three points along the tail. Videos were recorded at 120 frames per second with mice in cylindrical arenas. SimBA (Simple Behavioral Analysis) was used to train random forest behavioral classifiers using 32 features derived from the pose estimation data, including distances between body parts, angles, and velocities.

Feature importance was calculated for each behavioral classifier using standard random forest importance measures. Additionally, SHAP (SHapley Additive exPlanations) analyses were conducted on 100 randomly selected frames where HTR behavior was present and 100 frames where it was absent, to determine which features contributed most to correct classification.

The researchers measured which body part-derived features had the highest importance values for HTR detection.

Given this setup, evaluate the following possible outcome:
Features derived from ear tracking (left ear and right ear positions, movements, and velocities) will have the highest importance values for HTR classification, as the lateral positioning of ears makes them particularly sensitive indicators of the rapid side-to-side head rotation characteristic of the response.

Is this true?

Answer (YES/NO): YES